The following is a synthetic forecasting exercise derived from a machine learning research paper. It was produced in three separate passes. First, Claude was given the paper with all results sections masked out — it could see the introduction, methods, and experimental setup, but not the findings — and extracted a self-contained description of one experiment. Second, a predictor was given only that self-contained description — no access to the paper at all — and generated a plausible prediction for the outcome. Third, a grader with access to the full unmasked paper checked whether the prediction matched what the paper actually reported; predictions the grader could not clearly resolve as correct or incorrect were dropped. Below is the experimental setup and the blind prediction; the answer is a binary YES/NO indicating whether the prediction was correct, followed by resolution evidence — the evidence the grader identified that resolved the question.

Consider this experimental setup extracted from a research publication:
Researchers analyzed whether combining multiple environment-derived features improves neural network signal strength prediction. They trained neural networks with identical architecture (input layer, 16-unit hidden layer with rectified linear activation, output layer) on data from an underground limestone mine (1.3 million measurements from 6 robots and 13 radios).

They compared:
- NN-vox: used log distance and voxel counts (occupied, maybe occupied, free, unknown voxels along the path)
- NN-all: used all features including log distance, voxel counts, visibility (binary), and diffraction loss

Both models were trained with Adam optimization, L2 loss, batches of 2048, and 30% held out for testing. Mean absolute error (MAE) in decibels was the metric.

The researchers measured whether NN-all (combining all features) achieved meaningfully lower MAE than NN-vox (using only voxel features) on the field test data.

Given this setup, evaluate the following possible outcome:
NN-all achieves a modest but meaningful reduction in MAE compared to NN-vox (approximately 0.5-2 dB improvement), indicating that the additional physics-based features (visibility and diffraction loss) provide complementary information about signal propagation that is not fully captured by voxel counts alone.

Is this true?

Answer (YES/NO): NO